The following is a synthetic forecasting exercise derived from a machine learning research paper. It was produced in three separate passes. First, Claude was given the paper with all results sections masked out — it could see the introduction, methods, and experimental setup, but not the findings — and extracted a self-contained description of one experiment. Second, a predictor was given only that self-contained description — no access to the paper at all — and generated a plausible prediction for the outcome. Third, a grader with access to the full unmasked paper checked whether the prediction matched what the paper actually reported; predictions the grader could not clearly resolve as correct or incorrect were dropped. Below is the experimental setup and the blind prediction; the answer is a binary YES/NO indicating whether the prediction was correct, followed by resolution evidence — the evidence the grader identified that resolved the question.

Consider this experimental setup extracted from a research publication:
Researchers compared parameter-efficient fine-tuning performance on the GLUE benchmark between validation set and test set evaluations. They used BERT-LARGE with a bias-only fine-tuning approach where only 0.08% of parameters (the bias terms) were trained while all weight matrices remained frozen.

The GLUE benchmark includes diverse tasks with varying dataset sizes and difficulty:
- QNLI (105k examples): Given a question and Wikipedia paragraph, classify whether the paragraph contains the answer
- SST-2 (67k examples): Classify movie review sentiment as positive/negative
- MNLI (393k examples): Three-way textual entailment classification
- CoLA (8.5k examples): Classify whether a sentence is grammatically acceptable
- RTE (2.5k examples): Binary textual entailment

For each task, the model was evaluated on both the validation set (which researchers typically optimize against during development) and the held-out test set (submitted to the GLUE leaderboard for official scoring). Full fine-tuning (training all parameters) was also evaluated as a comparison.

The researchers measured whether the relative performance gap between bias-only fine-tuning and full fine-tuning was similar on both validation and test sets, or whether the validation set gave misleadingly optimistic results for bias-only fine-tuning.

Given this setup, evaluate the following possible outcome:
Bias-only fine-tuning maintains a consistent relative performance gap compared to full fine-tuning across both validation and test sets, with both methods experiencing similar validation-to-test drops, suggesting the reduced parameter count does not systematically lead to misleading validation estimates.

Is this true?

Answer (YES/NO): NO